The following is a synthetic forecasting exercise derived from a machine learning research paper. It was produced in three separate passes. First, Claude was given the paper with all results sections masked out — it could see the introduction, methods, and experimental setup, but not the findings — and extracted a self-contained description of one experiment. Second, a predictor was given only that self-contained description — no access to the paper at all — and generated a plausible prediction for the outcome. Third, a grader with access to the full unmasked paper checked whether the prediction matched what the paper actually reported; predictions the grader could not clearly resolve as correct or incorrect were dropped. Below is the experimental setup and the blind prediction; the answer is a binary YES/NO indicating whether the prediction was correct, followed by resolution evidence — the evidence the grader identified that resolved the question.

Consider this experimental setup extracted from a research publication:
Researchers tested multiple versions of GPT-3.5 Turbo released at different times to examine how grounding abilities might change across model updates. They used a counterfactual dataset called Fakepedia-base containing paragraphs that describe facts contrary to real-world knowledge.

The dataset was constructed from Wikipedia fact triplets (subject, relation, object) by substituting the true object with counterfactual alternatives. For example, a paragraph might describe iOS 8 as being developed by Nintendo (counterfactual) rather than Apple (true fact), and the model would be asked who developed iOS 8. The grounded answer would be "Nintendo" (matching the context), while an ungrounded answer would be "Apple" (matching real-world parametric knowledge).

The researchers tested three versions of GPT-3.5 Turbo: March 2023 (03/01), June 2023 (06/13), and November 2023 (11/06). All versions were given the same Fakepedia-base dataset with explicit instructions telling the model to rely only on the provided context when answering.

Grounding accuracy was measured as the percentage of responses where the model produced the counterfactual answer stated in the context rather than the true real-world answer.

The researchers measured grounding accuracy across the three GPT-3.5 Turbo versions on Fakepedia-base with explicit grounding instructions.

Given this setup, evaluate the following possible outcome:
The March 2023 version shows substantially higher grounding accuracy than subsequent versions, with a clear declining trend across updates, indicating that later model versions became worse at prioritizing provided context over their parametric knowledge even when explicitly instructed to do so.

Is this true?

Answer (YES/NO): YES